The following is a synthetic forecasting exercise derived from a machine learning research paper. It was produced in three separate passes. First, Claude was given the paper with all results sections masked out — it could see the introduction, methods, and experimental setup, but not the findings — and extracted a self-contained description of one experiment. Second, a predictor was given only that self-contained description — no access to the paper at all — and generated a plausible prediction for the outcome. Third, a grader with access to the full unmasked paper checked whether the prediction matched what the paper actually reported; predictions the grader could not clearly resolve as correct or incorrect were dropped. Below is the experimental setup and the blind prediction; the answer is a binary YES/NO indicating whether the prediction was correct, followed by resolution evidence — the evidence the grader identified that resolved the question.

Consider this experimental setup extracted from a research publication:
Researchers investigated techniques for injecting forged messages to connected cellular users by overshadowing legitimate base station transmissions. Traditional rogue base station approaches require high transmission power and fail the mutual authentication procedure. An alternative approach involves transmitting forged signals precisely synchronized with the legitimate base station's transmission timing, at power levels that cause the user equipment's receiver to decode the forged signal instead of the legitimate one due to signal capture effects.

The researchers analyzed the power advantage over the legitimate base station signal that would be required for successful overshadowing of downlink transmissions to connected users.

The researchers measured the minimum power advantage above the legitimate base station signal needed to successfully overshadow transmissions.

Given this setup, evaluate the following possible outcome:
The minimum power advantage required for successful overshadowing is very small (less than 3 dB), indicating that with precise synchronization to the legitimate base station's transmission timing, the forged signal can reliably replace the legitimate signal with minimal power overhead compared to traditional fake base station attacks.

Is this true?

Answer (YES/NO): NO